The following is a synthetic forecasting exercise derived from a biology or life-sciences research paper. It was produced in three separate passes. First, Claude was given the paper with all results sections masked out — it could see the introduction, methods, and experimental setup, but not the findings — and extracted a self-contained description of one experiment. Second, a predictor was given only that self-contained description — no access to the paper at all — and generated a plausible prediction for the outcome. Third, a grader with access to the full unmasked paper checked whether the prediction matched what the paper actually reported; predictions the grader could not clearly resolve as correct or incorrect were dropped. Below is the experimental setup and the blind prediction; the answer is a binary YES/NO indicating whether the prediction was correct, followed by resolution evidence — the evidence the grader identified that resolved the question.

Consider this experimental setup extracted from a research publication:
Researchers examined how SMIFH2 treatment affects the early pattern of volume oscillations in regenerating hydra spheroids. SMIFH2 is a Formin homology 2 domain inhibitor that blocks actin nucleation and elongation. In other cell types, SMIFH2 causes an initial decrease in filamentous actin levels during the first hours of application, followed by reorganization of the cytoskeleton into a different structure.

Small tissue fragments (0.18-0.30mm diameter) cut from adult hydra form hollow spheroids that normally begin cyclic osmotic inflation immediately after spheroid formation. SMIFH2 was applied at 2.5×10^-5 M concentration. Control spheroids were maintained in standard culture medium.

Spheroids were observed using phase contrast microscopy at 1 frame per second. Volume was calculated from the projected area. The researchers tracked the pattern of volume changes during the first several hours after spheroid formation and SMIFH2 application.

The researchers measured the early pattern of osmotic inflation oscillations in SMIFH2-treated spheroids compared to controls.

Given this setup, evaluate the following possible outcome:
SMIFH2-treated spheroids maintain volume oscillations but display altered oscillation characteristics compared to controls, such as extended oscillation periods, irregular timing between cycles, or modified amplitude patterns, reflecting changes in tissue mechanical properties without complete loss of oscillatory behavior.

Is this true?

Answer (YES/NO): NO